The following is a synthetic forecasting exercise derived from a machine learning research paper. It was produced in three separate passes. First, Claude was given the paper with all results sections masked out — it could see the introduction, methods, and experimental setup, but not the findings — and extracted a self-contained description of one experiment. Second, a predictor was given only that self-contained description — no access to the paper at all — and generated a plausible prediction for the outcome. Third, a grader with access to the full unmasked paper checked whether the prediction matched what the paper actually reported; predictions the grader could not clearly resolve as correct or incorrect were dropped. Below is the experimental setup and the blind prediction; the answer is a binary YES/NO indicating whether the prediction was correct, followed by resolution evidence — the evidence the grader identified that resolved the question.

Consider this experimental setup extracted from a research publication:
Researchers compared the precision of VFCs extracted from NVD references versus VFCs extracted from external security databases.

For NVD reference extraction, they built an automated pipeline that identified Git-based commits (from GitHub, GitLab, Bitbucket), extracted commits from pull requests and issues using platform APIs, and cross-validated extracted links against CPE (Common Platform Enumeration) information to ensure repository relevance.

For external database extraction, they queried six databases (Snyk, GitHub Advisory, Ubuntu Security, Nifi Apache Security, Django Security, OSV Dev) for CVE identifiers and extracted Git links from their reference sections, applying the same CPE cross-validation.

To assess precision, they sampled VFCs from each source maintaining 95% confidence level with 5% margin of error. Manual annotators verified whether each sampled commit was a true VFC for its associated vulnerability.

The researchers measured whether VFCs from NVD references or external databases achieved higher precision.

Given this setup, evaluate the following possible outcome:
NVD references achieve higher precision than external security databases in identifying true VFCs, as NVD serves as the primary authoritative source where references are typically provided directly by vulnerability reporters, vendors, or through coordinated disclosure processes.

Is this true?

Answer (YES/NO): NO